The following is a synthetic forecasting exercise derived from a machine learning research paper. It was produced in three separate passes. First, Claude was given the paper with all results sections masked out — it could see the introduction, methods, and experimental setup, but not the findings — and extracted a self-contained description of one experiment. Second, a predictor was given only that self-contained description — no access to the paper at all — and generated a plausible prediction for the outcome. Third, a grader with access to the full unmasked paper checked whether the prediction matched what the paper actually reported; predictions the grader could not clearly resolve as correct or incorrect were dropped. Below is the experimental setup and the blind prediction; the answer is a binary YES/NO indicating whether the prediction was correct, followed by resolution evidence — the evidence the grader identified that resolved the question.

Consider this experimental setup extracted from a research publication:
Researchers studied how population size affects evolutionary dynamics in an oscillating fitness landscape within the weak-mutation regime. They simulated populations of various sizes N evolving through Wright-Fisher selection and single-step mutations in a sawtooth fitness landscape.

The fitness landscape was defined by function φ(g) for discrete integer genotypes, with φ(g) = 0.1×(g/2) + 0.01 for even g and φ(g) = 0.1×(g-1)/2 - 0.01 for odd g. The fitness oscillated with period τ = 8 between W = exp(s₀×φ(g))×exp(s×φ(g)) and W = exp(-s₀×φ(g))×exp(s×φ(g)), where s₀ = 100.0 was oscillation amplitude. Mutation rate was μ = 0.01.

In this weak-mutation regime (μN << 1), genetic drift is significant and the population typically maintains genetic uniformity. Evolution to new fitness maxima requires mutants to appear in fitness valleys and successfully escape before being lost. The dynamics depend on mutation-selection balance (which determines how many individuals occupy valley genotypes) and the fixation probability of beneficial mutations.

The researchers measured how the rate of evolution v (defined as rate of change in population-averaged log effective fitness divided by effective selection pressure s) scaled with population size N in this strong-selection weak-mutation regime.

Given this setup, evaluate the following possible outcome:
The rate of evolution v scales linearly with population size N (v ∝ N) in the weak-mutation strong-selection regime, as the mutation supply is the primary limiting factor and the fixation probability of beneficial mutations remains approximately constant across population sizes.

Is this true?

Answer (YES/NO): YES